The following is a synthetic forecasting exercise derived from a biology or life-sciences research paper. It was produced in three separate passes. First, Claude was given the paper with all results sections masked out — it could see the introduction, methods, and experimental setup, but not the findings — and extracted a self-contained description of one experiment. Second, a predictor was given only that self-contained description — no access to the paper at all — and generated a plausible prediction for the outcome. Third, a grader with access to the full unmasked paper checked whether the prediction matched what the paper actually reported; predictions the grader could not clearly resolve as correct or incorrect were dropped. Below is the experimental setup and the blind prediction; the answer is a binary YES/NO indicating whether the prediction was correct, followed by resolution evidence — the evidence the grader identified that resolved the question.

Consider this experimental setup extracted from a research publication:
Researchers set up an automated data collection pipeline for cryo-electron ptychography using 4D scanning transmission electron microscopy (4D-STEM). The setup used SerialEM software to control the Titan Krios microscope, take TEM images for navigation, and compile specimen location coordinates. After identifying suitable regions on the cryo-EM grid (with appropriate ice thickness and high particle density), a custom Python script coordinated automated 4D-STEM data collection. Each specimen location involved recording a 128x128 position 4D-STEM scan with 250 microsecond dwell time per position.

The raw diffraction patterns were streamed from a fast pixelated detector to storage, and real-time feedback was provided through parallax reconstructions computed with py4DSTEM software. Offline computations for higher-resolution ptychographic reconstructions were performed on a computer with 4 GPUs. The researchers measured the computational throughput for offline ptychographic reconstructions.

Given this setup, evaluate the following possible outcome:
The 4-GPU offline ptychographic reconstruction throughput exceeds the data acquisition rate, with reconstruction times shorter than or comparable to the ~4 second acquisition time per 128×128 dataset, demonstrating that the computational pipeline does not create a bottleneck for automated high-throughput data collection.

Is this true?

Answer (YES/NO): NO